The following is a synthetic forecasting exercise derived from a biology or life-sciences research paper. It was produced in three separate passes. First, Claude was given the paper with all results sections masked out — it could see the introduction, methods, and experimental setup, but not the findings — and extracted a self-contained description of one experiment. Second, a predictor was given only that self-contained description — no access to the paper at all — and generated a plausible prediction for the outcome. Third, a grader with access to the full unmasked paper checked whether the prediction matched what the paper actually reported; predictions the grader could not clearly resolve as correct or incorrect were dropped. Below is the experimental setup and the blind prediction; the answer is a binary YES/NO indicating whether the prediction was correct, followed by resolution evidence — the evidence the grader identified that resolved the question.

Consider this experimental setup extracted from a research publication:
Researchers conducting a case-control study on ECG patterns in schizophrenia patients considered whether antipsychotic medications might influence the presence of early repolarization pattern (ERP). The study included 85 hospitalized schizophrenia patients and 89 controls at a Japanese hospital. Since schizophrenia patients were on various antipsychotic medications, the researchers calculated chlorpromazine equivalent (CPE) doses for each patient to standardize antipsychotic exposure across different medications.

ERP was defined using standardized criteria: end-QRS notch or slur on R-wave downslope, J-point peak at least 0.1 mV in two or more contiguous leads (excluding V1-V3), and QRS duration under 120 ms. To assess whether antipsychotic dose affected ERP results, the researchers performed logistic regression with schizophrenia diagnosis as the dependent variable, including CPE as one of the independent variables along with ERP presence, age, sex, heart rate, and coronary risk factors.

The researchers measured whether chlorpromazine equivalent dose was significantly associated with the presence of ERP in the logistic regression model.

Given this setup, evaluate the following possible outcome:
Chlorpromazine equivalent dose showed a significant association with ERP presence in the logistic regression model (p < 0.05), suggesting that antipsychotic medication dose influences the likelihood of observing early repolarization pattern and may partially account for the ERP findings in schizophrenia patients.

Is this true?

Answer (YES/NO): NO